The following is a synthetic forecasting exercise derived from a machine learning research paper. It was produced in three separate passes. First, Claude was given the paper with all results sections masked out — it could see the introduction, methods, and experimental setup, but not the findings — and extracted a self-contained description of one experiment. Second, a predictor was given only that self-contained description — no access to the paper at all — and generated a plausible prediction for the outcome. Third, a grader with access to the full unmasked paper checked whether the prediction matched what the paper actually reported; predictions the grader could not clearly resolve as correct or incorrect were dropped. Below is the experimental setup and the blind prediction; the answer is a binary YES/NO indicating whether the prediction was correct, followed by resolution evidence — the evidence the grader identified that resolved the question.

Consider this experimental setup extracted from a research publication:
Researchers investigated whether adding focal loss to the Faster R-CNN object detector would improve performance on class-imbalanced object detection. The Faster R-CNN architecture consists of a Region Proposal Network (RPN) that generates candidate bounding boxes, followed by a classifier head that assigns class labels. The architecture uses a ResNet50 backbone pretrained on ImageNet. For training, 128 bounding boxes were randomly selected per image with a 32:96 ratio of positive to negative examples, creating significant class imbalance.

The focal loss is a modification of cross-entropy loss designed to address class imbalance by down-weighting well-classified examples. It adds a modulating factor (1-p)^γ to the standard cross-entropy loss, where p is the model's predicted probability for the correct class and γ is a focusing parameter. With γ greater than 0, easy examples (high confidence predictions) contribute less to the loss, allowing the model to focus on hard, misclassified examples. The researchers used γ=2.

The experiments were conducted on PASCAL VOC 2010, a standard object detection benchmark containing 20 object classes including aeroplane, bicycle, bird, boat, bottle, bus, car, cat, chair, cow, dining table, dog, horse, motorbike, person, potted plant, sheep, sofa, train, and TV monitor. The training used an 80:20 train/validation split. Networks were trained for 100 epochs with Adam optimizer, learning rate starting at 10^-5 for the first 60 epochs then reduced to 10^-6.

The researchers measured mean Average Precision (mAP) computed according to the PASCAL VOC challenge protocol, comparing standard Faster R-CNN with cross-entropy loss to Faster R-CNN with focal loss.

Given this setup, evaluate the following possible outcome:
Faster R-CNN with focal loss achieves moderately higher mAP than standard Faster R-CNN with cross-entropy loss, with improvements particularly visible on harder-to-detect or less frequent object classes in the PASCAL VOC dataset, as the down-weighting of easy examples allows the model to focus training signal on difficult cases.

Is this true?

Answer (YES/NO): NO